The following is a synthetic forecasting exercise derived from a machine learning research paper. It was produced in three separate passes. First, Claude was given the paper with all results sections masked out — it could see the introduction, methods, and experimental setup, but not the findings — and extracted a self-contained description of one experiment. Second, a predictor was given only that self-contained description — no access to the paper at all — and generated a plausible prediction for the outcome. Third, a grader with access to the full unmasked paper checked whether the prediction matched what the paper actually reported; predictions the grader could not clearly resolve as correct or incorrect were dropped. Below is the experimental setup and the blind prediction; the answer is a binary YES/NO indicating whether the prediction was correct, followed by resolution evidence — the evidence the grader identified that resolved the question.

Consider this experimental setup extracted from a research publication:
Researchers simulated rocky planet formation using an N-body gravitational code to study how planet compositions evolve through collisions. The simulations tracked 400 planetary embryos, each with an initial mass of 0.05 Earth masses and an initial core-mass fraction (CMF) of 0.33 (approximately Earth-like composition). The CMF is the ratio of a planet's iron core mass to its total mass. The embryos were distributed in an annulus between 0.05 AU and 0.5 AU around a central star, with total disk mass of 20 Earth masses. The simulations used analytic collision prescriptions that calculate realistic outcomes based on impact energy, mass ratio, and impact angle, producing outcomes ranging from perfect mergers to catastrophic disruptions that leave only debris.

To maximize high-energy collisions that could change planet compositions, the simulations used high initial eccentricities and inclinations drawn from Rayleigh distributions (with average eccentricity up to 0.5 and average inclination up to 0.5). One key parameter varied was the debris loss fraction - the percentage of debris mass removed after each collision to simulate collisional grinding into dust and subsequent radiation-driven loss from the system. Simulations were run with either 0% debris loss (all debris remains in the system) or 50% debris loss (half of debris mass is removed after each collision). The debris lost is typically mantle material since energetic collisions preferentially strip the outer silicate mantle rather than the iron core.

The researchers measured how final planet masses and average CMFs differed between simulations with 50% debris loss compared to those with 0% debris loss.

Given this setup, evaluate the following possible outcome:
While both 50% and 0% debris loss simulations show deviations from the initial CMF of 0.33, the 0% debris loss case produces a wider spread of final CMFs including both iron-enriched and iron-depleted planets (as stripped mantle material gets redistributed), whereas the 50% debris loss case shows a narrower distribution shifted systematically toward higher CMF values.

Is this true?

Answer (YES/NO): NO